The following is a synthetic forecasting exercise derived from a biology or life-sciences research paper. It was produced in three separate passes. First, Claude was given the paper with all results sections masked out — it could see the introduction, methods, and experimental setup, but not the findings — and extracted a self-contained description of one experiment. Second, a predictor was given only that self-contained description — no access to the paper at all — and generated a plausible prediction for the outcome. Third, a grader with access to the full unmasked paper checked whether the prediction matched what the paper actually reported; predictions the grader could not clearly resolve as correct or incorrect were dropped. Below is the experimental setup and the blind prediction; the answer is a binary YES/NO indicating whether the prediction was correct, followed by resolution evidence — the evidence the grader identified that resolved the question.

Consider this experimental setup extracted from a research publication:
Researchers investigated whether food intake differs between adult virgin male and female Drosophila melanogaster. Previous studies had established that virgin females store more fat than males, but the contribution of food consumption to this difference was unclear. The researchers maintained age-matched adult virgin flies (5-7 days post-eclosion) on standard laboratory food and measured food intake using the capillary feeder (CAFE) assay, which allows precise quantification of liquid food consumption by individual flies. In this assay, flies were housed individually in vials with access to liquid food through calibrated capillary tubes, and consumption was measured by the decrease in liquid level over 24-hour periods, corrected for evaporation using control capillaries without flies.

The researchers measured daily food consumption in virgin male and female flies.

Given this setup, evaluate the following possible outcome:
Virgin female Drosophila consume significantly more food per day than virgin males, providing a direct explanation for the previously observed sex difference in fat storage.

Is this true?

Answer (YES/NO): YES